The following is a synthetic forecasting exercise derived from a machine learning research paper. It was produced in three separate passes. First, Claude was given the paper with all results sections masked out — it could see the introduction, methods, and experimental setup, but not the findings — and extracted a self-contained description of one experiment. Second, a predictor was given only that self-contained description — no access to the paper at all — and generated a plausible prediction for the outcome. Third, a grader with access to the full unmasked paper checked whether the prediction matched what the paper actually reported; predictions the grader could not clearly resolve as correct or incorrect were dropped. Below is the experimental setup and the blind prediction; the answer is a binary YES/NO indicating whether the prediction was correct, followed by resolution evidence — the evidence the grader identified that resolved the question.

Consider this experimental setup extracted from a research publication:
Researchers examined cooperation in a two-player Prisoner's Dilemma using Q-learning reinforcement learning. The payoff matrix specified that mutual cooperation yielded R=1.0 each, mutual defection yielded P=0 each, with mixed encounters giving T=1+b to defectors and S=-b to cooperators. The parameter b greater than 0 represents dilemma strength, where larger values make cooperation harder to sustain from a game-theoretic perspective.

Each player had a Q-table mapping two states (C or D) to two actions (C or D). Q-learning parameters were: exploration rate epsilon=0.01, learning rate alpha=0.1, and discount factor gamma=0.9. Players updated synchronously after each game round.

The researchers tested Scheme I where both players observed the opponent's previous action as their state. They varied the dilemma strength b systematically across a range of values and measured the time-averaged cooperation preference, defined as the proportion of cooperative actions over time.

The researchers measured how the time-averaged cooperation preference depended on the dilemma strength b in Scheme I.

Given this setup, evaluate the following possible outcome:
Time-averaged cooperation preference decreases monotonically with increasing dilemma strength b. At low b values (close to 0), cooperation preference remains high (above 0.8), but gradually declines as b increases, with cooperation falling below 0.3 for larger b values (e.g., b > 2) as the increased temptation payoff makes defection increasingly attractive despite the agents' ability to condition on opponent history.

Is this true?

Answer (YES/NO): NO